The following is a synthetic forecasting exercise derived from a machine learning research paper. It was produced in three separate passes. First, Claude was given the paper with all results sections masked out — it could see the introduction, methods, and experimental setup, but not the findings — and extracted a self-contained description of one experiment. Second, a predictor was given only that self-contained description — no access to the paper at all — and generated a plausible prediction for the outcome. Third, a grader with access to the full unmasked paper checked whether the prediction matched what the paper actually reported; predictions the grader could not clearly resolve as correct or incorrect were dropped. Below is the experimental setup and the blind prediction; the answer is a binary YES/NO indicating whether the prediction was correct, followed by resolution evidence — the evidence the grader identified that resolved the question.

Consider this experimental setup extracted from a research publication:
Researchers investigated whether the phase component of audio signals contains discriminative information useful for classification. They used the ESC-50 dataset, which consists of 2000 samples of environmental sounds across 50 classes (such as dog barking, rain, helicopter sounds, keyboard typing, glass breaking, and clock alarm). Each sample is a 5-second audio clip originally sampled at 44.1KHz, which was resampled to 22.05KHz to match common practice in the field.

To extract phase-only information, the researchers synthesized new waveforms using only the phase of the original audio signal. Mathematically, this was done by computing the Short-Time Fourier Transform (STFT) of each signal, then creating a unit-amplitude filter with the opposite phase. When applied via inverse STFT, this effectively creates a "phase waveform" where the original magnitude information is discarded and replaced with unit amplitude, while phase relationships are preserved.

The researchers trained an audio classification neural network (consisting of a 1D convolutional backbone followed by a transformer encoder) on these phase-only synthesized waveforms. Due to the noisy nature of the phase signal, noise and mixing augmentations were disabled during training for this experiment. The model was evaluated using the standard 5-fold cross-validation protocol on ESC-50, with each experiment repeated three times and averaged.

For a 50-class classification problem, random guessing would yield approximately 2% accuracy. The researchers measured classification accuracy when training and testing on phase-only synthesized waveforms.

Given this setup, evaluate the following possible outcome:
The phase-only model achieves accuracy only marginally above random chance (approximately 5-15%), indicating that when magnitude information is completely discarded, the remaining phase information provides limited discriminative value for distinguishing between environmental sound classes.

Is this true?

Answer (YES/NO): NO